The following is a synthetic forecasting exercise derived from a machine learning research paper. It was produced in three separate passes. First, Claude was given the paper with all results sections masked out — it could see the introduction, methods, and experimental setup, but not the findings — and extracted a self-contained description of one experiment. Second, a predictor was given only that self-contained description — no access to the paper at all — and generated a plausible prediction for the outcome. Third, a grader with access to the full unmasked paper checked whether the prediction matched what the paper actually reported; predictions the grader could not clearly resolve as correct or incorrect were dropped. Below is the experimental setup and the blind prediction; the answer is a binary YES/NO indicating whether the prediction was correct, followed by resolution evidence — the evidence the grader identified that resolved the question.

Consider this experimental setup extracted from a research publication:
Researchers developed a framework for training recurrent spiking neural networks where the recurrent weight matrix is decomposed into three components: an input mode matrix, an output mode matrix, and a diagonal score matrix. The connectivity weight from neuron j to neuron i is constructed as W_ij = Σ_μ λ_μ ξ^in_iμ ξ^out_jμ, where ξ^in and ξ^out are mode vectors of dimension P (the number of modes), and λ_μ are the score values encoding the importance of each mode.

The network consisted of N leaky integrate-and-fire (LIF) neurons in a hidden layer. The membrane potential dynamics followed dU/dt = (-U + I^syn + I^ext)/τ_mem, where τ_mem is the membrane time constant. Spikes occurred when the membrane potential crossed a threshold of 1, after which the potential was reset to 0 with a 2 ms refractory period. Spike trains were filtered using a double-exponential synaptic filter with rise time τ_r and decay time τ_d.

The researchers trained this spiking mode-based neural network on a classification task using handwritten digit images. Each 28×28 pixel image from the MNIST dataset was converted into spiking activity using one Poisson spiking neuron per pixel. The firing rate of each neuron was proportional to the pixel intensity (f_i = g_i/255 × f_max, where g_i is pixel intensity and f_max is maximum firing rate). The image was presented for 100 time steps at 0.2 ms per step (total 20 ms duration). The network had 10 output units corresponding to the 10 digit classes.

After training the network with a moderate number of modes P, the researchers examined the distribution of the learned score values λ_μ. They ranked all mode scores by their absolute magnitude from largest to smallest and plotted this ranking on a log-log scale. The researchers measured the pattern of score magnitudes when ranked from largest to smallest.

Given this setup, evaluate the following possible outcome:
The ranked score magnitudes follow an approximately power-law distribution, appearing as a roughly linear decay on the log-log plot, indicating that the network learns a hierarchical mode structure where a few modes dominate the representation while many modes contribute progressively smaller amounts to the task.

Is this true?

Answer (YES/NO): NO